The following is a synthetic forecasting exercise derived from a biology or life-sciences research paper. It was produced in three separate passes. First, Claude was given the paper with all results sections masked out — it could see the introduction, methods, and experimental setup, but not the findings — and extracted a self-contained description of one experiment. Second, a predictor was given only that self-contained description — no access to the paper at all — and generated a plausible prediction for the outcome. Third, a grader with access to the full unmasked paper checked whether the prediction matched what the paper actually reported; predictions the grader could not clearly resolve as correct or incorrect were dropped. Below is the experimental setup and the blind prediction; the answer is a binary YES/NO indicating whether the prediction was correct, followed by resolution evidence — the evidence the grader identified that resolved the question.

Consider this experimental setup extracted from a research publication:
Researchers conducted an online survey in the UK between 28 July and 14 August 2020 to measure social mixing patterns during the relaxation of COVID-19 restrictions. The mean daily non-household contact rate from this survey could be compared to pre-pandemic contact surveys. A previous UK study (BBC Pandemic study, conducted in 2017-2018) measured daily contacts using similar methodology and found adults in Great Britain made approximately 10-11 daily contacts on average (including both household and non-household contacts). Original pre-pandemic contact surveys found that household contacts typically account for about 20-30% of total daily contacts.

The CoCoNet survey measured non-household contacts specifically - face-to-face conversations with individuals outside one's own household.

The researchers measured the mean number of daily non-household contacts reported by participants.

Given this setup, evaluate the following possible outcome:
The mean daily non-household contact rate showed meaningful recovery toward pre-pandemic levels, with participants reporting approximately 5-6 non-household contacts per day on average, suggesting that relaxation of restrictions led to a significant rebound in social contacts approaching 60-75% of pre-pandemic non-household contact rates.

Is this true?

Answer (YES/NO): NO